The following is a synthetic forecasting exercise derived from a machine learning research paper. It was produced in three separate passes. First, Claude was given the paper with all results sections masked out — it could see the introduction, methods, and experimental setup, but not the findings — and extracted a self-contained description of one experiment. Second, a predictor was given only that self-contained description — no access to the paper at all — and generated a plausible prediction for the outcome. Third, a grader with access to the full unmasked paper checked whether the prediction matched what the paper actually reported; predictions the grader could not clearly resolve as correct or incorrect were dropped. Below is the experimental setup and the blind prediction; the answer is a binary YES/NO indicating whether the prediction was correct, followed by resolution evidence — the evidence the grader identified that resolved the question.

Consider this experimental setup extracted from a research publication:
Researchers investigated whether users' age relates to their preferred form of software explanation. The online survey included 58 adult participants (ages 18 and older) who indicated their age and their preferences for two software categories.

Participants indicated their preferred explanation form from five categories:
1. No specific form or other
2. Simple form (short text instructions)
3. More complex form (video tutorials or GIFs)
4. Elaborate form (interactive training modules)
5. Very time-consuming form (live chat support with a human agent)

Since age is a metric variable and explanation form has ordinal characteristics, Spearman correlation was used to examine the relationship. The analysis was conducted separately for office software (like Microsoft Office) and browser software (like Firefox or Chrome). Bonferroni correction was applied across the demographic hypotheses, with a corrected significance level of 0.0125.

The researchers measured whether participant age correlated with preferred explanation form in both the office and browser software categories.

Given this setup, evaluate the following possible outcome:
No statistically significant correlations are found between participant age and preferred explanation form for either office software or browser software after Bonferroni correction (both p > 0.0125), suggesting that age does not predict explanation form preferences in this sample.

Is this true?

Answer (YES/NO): YES